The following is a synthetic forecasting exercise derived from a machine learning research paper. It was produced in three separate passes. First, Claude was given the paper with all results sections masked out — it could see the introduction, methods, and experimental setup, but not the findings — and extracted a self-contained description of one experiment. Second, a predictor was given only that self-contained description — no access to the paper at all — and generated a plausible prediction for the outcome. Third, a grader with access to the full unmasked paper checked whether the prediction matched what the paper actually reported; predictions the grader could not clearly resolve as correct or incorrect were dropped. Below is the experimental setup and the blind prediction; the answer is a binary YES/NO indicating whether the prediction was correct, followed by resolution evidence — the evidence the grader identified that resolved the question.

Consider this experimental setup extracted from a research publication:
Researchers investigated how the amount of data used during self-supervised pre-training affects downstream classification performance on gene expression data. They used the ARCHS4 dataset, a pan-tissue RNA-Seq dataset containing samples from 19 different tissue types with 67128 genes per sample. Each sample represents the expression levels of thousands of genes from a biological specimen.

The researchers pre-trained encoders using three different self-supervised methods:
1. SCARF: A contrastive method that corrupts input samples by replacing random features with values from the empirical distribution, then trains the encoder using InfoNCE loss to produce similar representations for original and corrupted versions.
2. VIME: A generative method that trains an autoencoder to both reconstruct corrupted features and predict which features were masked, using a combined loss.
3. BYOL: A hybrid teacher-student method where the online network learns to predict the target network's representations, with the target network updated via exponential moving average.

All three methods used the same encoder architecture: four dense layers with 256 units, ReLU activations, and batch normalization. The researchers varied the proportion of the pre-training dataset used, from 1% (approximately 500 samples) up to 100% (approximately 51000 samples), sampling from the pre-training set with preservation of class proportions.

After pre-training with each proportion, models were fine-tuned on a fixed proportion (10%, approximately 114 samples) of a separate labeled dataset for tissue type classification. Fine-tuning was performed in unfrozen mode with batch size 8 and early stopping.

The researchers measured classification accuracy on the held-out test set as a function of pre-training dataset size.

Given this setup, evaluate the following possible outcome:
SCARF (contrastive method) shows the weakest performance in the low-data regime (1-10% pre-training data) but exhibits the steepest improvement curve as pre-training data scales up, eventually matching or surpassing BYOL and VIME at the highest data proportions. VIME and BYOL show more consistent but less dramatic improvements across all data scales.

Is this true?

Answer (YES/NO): NO